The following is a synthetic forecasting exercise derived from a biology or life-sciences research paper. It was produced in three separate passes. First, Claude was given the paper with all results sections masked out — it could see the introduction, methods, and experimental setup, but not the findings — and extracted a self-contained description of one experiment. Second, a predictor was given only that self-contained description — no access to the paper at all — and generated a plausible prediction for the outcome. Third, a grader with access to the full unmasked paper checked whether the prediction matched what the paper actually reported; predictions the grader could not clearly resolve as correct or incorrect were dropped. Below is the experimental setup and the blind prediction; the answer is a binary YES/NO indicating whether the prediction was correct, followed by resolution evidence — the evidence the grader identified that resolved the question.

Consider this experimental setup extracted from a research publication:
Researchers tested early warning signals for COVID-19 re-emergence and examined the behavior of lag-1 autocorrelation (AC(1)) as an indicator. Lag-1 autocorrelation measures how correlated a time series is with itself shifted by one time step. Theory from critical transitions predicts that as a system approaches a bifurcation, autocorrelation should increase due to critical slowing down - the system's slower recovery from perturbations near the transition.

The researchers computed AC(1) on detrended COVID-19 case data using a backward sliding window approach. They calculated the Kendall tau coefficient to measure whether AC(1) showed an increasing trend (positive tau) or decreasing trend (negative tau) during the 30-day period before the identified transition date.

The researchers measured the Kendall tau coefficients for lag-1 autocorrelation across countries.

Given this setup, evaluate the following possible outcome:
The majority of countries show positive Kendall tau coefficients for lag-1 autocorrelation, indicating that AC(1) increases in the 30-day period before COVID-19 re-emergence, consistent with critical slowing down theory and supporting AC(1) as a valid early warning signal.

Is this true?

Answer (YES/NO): NO